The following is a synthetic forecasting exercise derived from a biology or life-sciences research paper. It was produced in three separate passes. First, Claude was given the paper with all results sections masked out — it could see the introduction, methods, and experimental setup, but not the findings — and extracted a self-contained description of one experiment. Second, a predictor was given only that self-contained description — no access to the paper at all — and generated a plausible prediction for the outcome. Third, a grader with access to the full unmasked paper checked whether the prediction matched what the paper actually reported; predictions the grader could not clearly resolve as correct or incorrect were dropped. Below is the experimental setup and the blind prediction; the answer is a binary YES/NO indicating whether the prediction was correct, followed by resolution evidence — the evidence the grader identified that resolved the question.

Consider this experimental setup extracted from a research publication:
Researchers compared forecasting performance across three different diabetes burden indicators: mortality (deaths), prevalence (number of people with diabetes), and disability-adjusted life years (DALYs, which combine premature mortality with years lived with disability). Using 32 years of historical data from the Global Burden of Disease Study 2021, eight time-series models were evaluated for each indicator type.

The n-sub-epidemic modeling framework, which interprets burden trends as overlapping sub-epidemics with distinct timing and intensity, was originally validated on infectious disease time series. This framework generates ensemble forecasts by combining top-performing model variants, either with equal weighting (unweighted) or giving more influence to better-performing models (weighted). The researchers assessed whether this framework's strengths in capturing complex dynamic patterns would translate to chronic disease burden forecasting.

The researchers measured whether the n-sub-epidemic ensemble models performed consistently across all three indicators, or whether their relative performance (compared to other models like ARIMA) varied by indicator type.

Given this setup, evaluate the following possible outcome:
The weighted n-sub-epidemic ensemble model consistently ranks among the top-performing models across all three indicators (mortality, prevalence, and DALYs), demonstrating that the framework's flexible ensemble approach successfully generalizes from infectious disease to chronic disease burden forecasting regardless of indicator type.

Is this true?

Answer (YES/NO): NO